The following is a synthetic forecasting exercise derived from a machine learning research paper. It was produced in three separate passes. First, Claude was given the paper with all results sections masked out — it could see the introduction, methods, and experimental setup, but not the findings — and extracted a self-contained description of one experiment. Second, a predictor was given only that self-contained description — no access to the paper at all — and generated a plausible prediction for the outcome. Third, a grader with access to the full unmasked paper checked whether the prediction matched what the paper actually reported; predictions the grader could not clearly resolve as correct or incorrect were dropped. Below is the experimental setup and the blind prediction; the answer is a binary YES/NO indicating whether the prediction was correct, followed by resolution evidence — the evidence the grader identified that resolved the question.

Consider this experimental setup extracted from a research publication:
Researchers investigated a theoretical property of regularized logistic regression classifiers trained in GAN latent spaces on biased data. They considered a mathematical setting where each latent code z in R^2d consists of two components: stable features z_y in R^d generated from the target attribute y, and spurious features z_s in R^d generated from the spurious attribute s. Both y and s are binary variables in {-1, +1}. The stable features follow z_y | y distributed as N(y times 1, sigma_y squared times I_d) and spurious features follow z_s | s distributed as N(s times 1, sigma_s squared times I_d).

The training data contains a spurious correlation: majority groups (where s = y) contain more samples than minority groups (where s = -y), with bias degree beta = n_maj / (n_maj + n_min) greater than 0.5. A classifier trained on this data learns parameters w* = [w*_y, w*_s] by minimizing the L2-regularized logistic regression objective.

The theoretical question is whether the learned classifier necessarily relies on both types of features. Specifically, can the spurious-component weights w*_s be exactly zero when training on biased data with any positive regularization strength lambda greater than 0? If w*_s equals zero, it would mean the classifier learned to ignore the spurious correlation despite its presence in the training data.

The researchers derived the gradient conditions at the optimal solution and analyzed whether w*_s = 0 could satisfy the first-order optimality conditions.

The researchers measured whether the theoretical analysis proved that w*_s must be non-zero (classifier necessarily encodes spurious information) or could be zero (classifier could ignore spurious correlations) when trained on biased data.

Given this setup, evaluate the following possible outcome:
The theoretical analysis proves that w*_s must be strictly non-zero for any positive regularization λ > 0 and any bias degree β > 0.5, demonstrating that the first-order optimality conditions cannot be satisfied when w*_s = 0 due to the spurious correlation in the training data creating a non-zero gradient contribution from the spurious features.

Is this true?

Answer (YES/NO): YES